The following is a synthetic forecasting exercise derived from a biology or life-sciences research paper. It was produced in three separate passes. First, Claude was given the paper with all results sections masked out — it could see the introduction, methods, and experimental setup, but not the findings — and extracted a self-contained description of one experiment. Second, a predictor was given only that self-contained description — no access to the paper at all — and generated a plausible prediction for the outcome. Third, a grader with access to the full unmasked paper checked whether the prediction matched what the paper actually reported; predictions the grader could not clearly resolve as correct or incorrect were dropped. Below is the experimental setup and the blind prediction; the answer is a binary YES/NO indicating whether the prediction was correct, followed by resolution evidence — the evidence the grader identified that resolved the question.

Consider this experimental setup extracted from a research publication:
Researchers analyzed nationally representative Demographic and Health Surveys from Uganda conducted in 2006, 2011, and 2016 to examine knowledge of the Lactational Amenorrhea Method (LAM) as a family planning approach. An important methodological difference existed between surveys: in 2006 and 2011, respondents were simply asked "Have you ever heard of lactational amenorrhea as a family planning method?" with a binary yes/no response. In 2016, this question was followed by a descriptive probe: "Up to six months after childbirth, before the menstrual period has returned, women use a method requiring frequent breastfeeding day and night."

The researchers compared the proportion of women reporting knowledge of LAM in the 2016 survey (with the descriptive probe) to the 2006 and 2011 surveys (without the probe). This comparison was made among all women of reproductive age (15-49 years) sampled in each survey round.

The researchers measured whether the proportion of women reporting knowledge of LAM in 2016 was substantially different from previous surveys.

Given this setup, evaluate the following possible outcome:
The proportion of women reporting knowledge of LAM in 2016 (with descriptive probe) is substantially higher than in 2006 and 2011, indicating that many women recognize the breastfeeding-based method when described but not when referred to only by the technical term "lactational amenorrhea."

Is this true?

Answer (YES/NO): YES